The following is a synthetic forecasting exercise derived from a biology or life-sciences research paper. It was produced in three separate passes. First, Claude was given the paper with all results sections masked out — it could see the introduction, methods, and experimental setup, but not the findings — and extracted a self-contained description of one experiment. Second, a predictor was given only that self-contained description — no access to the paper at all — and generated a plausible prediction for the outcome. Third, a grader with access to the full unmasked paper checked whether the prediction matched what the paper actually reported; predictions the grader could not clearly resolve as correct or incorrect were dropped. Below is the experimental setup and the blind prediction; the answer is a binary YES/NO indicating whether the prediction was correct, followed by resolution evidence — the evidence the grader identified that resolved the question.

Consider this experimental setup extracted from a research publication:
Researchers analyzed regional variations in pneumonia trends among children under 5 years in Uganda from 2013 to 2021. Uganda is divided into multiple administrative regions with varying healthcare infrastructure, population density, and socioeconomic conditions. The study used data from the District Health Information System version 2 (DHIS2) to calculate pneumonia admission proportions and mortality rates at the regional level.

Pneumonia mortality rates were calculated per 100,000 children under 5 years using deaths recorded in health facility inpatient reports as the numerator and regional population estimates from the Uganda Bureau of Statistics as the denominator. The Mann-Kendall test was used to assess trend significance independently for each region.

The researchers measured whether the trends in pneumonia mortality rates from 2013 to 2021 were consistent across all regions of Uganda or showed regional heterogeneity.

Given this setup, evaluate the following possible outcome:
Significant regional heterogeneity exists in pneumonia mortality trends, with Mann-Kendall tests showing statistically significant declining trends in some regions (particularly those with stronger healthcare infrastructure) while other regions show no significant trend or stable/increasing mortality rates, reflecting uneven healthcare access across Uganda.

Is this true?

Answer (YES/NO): NO